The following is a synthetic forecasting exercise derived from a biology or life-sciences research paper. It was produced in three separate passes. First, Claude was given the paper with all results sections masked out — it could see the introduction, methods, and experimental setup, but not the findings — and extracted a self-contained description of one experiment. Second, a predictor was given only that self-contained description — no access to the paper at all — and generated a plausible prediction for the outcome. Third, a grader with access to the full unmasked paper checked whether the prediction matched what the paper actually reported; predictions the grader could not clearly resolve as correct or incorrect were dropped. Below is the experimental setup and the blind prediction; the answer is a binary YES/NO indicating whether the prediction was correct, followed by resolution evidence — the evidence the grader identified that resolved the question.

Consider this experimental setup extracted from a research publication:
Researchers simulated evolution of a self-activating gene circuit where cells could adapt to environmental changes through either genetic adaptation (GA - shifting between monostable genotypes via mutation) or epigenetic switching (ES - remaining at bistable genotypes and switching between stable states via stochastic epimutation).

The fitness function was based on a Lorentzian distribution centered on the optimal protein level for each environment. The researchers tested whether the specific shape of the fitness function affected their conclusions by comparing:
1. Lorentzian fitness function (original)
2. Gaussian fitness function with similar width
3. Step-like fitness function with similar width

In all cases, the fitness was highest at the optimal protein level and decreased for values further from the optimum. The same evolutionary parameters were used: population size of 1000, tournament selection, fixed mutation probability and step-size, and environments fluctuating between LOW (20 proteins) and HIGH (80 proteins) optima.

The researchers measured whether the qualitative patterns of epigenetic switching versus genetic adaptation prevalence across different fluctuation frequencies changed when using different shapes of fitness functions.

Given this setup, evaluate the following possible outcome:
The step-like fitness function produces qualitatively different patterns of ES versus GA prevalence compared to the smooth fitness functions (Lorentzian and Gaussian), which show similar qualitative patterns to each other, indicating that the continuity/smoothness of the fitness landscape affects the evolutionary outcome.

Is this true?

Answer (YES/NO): NO